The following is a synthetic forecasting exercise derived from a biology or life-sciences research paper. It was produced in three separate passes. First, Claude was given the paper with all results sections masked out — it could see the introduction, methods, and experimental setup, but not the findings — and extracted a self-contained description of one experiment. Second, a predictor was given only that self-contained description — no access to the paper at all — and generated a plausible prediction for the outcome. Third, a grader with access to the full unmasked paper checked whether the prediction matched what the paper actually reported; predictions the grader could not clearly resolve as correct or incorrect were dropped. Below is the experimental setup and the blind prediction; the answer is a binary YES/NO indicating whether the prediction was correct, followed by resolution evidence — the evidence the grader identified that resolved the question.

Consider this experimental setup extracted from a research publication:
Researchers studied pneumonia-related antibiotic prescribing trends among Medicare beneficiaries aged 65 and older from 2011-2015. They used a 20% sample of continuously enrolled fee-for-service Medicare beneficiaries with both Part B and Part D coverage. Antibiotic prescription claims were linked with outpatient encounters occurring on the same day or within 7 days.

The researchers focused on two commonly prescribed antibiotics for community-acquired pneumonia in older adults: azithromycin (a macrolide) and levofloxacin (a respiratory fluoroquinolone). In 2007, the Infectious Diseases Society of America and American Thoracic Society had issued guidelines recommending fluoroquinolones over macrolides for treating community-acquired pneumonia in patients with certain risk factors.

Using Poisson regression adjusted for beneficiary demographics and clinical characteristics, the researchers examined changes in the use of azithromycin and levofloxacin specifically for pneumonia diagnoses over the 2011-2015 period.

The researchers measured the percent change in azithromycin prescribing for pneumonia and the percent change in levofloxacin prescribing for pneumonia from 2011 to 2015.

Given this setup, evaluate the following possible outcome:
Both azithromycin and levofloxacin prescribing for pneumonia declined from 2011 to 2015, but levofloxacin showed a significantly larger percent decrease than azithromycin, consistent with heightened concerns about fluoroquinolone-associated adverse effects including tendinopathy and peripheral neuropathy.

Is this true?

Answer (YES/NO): NO